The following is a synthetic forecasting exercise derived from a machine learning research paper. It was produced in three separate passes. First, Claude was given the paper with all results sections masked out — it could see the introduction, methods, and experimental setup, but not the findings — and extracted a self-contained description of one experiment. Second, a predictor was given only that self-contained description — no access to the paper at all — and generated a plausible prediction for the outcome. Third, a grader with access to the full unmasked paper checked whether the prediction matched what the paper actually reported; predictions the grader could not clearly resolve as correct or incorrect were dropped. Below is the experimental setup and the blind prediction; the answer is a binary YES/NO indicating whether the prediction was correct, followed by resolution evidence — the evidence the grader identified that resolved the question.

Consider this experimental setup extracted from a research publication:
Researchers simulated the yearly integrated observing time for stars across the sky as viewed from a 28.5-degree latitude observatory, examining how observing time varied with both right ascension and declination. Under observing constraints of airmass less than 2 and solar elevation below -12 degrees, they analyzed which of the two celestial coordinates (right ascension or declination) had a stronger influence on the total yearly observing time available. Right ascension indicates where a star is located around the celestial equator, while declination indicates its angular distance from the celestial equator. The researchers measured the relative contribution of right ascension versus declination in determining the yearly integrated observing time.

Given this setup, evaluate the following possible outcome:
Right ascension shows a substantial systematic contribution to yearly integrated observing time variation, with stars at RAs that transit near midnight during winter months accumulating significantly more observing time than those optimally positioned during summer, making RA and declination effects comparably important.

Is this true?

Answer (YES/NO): NO